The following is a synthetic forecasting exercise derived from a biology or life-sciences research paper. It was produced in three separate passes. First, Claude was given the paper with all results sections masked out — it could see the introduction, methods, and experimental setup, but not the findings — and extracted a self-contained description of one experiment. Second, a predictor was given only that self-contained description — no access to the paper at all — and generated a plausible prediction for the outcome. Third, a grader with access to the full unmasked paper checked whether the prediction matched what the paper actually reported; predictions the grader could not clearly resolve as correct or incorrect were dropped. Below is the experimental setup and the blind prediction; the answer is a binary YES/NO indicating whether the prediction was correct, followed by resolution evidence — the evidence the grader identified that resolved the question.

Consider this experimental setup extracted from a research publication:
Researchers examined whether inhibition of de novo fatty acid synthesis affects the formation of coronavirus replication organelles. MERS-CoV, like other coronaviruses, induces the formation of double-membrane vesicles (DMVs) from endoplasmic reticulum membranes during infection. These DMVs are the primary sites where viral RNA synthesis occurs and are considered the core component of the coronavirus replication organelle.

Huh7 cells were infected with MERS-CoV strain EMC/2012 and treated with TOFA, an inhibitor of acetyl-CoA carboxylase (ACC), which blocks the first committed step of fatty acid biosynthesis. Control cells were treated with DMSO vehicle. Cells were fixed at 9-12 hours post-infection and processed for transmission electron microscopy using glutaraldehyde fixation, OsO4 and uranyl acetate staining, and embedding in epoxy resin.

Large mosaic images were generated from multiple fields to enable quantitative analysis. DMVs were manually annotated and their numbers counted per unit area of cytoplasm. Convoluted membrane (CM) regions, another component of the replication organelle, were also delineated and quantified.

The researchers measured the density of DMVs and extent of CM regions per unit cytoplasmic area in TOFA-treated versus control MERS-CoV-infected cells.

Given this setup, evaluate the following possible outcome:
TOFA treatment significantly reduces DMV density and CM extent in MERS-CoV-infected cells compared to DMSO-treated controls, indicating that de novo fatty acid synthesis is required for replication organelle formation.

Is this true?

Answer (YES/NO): NO